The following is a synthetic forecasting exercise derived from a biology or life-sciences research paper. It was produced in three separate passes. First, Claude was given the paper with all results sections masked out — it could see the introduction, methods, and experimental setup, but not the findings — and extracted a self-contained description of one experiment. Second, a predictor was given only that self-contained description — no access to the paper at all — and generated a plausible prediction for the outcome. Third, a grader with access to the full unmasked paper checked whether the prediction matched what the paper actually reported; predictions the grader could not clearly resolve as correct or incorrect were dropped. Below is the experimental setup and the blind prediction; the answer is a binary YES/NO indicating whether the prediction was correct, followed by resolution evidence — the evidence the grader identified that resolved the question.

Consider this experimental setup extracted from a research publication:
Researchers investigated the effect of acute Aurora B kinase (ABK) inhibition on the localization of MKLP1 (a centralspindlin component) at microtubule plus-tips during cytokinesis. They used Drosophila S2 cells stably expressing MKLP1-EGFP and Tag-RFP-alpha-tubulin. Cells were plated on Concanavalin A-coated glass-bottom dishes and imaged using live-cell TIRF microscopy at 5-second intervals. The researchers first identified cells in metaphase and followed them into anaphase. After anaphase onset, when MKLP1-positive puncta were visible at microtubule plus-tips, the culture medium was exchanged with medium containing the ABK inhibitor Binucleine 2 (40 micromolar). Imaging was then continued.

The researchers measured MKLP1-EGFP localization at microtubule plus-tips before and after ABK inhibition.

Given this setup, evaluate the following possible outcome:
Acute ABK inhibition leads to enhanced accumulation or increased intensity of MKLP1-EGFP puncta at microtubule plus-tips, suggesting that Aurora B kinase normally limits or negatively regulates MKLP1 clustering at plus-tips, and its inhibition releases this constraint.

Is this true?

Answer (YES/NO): NO